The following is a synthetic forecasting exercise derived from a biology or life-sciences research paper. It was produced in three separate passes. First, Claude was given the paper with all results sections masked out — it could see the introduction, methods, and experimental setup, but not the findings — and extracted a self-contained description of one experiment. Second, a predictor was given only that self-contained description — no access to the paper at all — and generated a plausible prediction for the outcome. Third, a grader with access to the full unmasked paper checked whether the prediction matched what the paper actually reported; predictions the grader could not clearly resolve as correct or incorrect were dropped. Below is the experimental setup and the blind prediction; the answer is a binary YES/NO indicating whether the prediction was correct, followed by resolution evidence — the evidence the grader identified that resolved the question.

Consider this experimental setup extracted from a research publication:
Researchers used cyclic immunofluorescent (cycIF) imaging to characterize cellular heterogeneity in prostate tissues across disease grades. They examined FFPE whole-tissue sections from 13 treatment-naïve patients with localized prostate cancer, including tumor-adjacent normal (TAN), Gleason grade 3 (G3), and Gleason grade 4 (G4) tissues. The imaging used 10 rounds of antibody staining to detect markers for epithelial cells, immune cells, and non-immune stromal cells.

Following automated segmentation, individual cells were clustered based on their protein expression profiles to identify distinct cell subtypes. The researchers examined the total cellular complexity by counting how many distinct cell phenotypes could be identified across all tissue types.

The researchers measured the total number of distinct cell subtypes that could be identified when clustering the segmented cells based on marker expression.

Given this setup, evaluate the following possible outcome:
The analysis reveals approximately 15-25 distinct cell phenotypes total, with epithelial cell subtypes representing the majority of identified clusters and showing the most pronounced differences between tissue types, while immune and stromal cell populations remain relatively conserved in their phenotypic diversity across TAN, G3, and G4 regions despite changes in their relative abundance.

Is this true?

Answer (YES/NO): NO